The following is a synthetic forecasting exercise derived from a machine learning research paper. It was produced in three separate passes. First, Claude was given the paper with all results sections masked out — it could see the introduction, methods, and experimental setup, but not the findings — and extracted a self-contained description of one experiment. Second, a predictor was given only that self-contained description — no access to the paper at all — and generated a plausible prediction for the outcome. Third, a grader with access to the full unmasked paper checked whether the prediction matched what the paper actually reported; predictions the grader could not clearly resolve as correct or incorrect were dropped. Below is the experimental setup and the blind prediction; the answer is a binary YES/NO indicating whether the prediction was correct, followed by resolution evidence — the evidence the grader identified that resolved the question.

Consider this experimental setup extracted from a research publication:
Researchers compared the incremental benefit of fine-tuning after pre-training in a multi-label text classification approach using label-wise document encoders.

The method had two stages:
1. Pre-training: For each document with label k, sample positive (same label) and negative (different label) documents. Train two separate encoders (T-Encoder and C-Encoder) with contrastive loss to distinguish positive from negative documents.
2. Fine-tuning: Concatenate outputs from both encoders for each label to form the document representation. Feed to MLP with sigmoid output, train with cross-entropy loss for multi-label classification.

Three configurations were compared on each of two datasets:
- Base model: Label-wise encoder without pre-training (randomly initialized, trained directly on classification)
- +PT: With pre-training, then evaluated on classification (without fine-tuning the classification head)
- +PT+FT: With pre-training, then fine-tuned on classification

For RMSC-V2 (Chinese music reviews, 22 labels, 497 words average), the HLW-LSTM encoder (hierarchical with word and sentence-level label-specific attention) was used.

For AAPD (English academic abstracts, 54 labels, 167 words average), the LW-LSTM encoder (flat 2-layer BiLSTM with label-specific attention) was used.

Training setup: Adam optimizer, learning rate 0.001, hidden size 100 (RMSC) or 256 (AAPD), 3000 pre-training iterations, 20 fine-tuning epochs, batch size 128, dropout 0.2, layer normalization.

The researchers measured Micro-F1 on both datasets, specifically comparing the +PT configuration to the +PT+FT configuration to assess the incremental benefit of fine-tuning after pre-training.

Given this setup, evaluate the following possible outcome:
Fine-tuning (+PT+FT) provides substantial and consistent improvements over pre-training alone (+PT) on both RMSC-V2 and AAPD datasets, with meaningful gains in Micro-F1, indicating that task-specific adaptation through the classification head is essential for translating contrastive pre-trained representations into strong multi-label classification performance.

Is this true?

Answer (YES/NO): NO